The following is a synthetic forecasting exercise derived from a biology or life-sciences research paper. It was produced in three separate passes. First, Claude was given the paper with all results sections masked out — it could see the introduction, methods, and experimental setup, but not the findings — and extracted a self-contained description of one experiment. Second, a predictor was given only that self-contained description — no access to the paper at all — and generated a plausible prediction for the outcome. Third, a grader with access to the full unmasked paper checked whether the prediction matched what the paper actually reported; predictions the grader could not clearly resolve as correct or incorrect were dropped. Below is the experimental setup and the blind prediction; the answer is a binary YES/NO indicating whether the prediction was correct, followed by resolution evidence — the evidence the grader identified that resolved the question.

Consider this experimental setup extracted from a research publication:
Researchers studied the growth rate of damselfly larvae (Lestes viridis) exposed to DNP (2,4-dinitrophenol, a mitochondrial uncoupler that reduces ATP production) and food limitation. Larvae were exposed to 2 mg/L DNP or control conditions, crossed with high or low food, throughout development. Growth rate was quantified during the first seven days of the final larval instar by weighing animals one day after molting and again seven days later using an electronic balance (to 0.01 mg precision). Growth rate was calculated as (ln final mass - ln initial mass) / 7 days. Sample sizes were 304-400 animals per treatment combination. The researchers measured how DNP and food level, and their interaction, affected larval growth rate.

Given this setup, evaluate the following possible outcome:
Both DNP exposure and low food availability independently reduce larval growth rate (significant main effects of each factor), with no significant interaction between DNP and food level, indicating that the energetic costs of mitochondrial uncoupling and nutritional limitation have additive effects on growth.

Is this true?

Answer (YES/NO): NO